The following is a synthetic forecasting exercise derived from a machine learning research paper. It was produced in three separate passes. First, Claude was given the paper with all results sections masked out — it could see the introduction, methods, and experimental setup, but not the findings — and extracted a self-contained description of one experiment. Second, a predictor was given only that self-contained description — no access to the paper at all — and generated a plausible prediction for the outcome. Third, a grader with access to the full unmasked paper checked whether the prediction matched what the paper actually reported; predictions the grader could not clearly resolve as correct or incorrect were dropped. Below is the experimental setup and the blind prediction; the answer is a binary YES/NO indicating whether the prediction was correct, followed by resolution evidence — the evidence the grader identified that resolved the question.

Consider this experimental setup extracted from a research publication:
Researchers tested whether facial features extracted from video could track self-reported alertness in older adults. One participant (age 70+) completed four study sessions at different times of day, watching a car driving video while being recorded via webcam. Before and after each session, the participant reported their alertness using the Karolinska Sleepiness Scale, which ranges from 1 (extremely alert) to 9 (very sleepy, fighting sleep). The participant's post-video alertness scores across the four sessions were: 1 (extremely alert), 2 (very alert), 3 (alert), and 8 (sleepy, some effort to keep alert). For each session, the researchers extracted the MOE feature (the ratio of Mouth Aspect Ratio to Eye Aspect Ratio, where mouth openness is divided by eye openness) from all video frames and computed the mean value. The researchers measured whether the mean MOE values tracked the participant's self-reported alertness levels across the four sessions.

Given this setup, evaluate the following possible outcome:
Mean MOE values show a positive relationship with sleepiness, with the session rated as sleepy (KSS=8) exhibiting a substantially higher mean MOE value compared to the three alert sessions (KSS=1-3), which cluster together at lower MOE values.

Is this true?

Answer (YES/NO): NO